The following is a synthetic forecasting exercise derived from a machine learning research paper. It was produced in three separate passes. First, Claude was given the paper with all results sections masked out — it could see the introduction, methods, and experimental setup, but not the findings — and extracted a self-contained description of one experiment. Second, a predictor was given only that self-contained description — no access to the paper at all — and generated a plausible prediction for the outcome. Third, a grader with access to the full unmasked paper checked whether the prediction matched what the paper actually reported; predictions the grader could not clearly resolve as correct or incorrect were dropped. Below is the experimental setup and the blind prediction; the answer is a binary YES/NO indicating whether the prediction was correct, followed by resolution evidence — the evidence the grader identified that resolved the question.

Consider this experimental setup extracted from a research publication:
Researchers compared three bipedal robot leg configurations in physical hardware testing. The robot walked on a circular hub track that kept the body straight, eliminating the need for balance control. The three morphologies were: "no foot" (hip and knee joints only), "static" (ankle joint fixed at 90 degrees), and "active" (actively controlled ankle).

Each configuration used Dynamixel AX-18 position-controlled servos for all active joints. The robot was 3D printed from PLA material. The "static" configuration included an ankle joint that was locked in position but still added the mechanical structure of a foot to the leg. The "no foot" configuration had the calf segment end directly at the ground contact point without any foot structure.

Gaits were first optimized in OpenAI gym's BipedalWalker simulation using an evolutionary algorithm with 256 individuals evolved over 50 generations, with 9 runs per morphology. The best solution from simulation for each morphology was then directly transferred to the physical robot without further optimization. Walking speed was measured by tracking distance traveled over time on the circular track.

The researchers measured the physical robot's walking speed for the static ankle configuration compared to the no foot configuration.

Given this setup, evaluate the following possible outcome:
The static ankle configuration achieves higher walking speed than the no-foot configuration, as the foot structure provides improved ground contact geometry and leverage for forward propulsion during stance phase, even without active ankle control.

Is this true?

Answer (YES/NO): YES